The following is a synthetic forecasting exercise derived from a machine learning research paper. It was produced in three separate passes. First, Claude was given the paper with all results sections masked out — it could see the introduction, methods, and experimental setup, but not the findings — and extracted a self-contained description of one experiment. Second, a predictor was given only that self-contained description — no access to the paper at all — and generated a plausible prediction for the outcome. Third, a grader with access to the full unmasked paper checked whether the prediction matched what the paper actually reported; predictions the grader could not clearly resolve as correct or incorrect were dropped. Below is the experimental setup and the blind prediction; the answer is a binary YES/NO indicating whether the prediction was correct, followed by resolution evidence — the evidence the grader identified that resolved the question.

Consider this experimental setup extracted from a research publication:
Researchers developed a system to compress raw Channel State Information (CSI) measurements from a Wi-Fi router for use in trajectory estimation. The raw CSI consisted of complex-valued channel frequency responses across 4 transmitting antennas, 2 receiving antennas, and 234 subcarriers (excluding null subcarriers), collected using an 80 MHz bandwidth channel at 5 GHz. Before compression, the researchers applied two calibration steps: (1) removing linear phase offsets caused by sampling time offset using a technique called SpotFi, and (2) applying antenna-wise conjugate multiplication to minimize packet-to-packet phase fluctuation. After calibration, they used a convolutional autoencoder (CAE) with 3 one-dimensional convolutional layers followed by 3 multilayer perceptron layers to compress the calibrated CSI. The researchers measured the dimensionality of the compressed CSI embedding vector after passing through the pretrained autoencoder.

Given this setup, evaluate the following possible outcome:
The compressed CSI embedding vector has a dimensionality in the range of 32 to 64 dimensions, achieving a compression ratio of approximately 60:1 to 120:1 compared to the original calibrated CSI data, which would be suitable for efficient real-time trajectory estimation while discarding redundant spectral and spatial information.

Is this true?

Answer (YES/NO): YES